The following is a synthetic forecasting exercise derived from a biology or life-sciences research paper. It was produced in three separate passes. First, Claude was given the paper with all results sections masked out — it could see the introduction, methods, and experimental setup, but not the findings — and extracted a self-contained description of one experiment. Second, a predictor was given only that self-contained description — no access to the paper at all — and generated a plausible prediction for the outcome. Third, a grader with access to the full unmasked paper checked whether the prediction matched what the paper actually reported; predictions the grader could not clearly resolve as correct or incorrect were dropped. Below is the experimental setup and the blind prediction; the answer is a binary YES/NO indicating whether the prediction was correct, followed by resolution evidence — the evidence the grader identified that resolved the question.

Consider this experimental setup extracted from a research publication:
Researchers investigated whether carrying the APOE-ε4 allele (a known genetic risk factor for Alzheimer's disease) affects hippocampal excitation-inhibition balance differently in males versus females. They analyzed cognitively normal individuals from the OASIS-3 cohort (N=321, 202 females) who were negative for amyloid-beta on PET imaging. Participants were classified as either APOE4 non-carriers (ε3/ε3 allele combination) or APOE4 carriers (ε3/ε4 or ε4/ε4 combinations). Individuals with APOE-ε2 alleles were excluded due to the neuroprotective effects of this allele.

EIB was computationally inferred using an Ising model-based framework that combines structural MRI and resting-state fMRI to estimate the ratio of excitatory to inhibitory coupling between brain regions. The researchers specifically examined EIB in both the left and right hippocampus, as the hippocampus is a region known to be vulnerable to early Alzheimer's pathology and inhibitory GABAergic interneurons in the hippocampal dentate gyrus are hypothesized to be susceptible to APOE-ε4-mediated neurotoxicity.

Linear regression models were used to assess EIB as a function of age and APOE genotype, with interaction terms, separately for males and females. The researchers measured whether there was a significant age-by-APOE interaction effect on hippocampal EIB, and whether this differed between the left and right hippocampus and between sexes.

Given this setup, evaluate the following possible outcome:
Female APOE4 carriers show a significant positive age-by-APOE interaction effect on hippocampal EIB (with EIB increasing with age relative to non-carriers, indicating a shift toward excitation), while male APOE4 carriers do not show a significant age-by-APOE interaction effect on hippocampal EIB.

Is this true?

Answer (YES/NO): YES